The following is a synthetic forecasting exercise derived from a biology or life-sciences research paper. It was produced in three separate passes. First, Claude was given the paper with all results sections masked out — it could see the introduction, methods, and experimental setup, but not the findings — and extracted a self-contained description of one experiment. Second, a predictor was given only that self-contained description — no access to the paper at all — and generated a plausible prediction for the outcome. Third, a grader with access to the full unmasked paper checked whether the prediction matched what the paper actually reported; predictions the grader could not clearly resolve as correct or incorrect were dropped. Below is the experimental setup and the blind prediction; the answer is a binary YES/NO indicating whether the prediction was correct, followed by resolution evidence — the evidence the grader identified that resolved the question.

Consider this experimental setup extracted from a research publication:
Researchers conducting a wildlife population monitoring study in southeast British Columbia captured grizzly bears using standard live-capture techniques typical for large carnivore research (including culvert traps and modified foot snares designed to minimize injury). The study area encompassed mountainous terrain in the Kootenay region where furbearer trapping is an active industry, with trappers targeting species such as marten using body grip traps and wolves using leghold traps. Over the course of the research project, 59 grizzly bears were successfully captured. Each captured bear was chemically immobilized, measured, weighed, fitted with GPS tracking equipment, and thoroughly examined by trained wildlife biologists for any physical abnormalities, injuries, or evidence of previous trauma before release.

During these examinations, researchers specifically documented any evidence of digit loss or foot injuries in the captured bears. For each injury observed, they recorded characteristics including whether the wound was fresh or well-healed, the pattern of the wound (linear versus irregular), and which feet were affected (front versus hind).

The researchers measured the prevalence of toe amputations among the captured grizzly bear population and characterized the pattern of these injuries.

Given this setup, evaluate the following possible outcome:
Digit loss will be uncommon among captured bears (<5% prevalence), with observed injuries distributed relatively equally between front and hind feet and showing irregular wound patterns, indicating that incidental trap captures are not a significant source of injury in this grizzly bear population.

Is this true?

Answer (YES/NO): NO